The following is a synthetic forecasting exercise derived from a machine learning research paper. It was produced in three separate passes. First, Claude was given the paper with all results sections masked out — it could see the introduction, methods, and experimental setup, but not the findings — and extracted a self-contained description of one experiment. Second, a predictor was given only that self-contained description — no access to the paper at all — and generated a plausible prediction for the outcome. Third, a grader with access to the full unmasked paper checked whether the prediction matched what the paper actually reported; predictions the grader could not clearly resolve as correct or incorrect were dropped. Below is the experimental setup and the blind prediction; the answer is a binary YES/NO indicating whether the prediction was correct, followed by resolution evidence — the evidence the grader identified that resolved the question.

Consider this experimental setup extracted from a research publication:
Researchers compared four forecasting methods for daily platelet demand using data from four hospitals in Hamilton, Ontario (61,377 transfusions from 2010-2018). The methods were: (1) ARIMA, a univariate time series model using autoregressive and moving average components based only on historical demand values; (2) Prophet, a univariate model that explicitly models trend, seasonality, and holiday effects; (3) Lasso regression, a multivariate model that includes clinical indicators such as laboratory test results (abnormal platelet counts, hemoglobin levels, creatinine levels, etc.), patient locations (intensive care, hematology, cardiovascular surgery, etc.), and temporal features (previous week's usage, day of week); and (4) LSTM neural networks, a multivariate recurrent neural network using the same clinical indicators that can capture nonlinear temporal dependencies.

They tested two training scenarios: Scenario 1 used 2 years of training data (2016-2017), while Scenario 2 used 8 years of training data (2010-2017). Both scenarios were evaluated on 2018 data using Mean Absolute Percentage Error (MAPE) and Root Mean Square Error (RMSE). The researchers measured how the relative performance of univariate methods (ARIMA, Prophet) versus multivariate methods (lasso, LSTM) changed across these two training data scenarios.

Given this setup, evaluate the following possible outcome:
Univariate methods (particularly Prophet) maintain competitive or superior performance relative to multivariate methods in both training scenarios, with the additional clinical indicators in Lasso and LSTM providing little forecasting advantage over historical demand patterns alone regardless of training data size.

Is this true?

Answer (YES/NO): NO